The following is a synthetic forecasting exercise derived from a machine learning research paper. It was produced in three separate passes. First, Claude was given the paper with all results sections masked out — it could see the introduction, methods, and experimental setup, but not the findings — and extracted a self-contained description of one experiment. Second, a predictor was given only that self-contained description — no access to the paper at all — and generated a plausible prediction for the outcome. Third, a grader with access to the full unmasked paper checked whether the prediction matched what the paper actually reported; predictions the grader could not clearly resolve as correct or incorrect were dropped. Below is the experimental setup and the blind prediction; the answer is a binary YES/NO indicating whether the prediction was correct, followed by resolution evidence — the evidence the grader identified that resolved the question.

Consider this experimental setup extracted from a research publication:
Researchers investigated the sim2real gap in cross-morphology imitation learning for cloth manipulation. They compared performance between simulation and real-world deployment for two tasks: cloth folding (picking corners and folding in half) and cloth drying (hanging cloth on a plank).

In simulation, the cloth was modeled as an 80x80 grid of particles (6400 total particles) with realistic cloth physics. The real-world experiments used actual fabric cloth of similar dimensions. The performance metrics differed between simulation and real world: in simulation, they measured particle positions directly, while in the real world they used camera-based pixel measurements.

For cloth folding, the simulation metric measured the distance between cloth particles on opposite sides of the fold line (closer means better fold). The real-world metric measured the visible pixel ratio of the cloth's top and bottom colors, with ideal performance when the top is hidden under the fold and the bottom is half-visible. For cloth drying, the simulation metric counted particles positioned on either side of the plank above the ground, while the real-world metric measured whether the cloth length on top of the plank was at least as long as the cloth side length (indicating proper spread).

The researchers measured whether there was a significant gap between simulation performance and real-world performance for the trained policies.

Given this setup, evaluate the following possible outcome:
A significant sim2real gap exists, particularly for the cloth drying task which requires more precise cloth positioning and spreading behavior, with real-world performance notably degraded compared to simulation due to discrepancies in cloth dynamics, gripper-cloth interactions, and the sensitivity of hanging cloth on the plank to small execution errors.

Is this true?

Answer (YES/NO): NO